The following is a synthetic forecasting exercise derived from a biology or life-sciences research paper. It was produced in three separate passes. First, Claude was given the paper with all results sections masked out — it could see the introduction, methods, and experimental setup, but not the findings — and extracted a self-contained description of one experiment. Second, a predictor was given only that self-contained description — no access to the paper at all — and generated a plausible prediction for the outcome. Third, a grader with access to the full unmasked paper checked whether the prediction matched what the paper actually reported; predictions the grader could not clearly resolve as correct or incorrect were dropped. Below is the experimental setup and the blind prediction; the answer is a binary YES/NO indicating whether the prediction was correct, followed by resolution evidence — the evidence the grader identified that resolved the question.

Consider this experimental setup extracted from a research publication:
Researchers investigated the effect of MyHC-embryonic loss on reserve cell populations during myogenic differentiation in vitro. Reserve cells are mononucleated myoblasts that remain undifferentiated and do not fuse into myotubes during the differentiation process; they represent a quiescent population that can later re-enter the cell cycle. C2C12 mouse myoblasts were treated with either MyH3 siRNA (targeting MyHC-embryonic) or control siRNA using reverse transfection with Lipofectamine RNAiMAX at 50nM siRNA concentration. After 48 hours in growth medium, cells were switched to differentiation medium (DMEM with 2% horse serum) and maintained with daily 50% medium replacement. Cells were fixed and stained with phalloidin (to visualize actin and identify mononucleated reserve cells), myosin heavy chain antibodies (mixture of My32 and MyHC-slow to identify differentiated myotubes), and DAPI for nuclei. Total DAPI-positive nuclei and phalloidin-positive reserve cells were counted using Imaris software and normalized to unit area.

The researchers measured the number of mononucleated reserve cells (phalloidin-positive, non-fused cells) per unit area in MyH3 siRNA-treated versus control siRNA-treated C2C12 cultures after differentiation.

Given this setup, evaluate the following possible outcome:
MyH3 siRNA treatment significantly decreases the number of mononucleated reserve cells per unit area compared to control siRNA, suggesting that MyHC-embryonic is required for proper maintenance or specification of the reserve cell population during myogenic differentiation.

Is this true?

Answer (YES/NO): YES